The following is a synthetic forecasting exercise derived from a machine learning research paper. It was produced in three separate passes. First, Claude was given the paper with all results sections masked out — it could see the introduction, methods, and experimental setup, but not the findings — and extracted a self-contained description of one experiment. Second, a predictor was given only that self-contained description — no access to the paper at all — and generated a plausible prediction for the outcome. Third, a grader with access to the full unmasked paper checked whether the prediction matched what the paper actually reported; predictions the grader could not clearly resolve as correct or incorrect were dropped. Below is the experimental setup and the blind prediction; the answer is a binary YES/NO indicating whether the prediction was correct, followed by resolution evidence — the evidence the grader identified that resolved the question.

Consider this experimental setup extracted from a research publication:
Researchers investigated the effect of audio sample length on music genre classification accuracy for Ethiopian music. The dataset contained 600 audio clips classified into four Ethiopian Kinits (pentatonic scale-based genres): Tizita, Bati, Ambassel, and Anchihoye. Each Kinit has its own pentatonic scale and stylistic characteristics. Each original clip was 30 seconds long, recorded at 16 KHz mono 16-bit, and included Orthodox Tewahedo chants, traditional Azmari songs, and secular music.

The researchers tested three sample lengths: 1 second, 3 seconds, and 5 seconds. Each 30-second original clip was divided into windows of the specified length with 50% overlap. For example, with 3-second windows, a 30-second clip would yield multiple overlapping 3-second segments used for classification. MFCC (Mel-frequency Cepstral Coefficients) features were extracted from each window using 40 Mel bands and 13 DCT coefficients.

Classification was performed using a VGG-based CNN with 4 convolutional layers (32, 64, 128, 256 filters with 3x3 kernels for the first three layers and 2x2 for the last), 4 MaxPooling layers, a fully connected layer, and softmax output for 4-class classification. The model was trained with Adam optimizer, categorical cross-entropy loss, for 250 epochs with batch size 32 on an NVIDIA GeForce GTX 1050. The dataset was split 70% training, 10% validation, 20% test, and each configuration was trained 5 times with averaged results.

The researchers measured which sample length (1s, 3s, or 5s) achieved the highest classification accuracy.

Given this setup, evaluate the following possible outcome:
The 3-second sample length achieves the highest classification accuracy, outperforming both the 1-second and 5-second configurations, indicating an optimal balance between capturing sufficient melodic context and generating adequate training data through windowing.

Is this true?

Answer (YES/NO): YES